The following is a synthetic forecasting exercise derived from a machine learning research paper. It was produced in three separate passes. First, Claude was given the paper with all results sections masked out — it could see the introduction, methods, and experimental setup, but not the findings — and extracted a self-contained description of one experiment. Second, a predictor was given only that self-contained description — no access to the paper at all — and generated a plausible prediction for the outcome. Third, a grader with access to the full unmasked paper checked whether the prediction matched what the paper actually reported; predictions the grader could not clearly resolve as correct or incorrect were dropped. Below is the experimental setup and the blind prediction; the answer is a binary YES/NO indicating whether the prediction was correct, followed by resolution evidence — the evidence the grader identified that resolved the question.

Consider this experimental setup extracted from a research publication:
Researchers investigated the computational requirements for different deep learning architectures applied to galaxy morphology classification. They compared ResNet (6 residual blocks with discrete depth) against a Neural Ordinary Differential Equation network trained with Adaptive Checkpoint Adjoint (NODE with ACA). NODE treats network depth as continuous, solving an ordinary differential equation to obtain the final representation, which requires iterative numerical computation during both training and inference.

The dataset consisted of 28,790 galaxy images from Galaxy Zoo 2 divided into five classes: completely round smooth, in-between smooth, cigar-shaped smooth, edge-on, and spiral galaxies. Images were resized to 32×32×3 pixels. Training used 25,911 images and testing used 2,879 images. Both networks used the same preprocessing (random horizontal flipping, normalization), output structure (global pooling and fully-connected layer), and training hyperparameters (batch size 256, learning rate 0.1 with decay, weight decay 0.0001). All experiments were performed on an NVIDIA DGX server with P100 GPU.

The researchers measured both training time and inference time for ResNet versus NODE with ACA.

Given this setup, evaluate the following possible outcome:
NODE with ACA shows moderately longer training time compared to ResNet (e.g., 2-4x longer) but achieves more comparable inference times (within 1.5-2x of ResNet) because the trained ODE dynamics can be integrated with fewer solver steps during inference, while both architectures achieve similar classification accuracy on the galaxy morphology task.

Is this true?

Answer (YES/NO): NO